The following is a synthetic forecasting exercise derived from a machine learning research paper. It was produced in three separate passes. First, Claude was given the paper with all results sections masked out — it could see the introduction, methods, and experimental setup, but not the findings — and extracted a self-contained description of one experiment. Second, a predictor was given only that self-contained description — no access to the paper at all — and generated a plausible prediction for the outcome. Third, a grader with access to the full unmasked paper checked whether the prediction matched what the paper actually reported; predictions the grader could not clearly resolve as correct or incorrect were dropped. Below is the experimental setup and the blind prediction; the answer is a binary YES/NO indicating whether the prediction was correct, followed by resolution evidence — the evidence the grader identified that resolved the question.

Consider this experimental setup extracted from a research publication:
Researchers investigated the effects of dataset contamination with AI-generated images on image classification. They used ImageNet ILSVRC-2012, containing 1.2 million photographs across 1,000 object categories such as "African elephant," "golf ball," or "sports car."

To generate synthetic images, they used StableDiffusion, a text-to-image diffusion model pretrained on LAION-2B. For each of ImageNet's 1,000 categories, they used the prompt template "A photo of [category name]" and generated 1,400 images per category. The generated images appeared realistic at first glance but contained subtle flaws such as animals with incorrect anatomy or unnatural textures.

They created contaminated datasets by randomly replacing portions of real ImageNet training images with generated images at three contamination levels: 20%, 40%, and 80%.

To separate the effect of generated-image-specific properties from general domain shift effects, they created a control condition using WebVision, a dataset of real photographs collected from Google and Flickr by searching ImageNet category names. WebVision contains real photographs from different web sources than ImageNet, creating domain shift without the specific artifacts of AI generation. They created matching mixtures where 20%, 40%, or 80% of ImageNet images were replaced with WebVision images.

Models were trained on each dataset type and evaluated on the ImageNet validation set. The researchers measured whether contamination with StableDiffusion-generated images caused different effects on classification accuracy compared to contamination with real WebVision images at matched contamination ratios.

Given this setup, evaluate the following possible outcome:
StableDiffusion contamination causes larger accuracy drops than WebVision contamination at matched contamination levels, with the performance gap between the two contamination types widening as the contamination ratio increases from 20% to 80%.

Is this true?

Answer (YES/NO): YES